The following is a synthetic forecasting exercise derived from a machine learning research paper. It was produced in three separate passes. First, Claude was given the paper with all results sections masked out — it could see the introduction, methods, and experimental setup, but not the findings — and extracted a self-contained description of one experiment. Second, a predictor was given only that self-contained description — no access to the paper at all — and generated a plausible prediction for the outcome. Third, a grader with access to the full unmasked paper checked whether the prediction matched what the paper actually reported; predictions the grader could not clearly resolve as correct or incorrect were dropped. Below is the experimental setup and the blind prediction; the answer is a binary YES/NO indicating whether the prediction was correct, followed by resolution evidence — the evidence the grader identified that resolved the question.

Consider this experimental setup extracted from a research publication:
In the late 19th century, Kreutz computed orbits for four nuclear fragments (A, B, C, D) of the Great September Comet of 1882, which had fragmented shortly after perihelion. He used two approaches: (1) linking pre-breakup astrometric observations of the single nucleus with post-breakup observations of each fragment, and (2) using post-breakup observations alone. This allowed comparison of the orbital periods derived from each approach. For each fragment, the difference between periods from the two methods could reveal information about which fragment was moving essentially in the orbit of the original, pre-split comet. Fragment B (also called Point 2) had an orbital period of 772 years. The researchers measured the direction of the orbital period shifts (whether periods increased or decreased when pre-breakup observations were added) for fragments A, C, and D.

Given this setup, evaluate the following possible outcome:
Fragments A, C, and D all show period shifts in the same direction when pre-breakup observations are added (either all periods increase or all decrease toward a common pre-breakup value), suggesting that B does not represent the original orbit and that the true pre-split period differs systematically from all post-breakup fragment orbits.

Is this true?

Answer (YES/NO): NO